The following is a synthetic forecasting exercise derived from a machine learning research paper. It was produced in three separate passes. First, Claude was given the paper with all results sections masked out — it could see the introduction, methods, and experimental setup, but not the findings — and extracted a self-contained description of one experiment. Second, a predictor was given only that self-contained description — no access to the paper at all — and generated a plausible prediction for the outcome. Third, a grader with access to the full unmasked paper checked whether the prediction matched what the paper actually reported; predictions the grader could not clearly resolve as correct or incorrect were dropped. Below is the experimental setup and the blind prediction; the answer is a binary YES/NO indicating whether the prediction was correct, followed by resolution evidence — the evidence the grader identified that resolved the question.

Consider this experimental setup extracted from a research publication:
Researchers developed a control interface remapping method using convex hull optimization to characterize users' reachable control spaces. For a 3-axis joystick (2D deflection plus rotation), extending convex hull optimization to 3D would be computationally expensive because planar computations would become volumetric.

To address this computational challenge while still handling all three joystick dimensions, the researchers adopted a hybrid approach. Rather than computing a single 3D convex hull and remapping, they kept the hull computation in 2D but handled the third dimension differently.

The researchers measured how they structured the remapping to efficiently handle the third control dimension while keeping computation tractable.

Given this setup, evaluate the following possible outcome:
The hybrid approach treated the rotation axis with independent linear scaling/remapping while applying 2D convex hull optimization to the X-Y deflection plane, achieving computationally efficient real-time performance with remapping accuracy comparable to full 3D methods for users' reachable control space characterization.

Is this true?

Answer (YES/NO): NO